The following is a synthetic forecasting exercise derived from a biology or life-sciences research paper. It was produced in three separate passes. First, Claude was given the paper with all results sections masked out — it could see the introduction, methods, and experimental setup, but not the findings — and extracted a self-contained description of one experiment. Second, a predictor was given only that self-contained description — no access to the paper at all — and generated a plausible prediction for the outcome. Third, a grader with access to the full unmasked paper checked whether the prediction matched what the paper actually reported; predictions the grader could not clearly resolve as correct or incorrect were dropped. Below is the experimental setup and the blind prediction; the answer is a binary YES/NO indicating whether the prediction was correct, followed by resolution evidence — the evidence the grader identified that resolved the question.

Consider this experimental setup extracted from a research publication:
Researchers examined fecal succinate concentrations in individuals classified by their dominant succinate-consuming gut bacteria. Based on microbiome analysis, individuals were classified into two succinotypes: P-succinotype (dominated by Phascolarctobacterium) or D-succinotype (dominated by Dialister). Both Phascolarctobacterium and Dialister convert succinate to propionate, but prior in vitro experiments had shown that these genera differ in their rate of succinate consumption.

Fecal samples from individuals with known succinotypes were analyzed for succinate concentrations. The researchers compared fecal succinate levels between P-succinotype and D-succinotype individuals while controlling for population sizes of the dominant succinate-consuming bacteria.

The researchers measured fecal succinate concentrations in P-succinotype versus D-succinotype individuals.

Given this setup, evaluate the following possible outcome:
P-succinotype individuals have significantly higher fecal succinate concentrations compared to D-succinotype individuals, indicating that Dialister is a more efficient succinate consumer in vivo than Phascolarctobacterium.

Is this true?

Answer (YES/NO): NO